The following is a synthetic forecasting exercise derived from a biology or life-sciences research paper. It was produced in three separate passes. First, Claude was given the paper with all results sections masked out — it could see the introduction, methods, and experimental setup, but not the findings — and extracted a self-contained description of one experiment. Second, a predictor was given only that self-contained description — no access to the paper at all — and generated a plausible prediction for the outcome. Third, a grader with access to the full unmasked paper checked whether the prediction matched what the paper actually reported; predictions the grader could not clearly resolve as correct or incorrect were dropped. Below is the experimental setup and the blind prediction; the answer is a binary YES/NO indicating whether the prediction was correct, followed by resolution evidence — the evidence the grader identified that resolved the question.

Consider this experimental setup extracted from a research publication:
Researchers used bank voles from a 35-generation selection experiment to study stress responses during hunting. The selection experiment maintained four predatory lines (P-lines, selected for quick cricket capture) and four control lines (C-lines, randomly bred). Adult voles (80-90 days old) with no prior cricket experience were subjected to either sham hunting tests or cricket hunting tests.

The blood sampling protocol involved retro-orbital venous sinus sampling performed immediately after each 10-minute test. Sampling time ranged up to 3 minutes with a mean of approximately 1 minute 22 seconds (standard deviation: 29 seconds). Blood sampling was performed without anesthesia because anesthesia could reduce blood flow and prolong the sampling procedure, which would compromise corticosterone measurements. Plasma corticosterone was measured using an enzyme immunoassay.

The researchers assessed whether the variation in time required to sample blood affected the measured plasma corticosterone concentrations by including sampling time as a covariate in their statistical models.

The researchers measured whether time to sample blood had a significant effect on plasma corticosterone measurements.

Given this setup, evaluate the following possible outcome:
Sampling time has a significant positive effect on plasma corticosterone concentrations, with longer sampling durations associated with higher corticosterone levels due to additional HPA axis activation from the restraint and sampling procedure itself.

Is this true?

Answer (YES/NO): NO